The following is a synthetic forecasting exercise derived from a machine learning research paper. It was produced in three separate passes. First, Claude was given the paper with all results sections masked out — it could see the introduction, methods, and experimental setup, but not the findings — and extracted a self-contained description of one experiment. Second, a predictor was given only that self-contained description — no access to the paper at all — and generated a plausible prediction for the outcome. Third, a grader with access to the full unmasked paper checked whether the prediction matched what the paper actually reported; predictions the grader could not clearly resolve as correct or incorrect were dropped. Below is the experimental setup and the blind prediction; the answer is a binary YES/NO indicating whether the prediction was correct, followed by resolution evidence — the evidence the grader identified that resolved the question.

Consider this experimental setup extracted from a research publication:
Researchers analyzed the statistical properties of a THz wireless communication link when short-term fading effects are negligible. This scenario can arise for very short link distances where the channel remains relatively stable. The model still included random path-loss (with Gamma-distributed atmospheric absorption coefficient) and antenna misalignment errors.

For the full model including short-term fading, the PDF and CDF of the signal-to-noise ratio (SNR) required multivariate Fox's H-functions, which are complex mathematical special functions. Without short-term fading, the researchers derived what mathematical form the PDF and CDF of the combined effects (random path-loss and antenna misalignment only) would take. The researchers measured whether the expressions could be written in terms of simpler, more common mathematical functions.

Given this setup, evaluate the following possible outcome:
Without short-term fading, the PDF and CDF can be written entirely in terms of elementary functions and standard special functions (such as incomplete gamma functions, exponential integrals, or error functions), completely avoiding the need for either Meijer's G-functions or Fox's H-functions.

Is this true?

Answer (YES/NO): YES